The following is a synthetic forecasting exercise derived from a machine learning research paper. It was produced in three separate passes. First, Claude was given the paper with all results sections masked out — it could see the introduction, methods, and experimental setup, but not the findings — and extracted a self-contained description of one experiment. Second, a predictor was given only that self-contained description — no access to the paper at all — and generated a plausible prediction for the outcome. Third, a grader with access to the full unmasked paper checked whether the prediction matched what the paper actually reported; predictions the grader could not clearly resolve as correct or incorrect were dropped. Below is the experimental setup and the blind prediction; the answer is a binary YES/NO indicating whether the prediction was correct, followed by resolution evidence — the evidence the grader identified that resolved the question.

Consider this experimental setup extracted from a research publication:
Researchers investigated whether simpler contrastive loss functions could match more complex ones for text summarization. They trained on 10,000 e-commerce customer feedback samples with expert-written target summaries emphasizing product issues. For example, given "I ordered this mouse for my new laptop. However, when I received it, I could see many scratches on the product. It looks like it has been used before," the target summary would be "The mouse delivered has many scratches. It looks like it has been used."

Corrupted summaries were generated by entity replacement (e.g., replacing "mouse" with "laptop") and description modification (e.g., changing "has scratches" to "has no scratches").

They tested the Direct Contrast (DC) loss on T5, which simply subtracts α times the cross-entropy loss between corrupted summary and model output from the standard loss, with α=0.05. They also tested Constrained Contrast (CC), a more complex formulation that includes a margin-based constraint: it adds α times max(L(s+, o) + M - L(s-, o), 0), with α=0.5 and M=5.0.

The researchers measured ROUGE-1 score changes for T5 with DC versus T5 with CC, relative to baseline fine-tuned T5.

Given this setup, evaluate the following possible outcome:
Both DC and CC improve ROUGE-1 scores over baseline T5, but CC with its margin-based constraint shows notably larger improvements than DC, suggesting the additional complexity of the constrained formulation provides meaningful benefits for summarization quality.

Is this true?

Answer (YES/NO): YES